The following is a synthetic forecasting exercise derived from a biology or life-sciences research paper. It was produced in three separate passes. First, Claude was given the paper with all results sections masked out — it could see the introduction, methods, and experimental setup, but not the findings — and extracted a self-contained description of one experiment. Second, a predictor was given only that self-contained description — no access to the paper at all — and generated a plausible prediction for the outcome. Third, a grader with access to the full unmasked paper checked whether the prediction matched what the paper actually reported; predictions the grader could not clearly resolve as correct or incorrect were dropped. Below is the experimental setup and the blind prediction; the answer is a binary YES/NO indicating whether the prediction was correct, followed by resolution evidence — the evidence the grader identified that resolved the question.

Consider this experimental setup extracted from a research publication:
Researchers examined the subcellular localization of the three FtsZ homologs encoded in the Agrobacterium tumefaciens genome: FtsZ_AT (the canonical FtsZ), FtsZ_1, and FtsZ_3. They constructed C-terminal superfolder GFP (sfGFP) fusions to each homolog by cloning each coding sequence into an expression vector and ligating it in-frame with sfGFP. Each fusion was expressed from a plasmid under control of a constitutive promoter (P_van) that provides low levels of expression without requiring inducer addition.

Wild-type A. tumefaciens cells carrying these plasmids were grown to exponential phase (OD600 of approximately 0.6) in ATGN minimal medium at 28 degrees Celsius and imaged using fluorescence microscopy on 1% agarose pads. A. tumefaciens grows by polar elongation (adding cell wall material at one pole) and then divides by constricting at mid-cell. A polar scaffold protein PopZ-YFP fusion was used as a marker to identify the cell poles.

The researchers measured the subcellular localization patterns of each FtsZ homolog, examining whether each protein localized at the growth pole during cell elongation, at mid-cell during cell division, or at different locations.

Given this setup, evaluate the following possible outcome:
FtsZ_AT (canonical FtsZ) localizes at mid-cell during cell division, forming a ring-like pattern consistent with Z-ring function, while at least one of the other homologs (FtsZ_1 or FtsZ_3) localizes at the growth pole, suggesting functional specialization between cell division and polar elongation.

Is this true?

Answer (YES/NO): NO